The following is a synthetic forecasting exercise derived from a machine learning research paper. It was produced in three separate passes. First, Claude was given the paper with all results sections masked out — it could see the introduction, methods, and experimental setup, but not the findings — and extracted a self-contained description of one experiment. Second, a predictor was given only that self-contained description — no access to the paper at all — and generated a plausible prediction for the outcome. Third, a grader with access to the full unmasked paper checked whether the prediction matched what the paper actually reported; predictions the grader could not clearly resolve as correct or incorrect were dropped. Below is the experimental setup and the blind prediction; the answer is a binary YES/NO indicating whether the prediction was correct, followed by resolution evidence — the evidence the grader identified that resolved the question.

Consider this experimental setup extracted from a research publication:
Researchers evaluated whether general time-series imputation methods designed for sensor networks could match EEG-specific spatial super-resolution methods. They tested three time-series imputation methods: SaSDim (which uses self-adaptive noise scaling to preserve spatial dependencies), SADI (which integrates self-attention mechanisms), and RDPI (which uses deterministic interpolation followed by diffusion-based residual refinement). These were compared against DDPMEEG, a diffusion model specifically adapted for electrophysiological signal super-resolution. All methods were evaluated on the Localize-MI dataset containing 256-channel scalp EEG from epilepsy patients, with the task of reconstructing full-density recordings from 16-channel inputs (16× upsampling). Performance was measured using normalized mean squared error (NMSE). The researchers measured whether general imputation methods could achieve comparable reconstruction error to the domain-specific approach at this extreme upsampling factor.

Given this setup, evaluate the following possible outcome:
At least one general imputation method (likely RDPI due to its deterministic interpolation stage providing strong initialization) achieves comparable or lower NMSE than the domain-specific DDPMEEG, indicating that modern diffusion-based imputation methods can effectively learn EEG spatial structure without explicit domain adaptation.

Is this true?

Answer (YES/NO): NO